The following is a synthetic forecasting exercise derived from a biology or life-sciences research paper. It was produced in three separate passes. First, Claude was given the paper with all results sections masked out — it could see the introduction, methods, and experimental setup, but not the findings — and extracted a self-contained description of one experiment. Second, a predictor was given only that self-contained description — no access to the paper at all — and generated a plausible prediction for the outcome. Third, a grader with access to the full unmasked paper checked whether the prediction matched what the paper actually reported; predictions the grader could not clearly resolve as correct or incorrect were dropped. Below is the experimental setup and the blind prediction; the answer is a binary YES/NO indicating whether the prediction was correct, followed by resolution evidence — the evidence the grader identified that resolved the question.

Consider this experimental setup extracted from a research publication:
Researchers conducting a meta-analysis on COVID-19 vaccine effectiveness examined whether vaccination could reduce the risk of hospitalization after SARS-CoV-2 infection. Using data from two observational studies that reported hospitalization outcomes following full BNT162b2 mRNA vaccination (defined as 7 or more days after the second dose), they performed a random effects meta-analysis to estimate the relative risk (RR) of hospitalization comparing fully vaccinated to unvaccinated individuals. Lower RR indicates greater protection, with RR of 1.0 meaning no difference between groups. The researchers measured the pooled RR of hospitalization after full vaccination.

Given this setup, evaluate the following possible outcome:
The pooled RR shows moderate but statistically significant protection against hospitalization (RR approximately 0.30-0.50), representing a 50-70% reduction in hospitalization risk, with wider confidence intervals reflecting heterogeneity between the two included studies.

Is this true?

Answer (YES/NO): YES